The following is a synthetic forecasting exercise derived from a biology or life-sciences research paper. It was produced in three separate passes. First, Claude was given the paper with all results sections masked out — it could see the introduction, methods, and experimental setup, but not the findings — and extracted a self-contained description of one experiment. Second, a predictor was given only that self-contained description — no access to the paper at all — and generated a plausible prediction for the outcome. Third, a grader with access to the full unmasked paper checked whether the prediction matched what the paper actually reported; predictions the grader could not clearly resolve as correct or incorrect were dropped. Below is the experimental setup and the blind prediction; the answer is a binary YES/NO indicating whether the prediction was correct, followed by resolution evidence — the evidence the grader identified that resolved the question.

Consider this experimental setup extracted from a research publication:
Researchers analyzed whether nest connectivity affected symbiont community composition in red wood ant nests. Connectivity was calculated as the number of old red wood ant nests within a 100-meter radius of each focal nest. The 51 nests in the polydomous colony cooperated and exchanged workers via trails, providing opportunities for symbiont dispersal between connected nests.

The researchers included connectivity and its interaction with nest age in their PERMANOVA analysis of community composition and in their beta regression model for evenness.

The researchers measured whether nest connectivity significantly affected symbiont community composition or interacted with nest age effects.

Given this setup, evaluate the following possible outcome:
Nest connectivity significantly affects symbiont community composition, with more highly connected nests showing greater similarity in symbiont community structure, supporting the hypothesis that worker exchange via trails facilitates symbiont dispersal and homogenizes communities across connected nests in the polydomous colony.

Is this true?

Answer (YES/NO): NO